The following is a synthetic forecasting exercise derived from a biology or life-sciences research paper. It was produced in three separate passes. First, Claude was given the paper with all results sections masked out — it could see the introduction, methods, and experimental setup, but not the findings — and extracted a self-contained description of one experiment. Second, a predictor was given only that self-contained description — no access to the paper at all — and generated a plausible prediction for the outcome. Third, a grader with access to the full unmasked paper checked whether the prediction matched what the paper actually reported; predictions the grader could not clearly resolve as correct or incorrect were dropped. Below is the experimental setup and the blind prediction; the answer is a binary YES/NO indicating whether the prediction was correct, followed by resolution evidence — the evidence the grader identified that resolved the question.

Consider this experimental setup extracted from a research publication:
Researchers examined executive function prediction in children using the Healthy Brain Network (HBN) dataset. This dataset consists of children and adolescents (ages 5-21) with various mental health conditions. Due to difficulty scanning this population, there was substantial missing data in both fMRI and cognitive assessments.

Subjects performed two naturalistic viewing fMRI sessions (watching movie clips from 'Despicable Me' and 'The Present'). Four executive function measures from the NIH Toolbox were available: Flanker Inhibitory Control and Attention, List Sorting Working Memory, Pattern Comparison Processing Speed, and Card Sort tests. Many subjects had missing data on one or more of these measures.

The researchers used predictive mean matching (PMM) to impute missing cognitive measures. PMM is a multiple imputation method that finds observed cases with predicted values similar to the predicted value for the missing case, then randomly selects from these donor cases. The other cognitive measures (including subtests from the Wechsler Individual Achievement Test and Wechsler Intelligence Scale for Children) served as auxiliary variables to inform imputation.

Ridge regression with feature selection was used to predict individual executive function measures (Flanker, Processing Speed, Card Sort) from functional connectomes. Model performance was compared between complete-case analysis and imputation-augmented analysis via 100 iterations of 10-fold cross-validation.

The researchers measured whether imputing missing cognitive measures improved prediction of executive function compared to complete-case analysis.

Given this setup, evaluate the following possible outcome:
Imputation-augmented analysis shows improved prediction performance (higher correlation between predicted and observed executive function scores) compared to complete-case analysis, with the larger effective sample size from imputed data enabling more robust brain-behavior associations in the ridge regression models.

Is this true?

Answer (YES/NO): YES